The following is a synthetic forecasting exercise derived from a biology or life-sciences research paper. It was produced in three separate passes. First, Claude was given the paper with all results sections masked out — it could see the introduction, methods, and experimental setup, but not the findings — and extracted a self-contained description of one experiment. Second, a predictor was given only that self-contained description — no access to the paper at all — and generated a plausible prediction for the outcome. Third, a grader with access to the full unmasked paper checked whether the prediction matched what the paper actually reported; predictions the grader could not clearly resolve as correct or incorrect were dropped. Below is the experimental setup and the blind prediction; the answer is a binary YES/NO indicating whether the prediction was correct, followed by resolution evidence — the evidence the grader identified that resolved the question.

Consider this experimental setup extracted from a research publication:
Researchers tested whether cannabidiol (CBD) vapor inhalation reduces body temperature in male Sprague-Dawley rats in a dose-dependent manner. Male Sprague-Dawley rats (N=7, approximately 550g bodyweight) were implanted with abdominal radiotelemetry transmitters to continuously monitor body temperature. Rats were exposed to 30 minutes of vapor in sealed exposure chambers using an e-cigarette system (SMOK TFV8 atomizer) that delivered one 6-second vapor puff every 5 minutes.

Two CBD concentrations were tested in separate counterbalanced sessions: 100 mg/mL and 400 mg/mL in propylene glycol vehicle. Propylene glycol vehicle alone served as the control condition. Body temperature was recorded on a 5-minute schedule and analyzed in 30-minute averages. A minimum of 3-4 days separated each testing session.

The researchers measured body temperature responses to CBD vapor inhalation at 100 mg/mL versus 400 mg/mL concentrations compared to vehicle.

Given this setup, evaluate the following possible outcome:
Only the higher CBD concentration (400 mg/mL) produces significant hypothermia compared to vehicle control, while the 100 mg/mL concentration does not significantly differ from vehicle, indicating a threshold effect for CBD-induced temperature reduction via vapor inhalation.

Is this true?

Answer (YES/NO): NO